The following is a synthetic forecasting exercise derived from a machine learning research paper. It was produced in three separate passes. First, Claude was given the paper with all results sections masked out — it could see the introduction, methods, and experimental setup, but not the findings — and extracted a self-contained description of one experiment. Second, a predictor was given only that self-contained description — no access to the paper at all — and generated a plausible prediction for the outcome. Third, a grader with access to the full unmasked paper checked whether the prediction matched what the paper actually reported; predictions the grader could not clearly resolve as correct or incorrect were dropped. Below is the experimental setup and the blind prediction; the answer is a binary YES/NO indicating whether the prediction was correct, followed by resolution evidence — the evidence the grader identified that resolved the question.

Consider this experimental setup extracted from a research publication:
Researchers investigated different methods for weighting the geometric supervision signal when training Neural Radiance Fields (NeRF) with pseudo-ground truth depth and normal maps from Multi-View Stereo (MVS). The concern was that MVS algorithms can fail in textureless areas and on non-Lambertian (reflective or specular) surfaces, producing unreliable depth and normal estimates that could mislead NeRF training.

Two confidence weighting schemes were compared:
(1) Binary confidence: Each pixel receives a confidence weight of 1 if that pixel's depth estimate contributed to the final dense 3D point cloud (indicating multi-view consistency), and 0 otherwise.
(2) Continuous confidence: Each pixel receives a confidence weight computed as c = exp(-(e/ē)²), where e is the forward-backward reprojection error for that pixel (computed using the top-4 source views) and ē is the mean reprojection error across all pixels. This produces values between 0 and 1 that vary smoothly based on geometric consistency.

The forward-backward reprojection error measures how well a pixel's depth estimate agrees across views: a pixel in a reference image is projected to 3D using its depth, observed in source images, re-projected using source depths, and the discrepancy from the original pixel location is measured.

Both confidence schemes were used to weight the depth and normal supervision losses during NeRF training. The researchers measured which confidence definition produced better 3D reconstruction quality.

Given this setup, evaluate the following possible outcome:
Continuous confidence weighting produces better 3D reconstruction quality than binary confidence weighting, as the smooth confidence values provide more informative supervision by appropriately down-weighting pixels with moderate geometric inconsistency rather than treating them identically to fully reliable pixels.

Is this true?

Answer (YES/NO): YES